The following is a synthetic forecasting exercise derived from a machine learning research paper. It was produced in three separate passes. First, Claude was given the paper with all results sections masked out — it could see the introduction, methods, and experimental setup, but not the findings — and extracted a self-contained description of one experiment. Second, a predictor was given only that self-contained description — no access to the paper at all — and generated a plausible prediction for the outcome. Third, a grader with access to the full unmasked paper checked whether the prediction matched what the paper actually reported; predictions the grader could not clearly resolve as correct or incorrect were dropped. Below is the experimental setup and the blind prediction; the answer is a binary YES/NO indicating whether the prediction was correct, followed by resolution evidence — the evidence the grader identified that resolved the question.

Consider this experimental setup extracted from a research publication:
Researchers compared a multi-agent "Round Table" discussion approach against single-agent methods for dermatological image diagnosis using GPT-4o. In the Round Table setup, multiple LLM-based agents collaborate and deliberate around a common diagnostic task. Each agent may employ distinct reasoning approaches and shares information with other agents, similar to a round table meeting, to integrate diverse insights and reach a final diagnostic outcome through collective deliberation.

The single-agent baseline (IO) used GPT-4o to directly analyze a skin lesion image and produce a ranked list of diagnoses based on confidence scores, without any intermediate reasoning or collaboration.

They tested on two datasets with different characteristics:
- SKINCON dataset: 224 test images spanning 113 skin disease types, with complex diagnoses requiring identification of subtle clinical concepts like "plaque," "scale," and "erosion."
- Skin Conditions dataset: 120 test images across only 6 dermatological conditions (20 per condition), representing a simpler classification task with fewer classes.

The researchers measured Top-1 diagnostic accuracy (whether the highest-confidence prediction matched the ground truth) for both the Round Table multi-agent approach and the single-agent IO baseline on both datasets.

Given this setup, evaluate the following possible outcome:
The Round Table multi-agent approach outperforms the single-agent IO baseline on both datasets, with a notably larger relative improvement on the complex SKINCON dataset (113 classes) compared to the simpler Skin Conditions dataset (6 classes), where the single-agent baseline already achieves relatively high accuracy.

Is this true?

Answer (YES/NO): NO